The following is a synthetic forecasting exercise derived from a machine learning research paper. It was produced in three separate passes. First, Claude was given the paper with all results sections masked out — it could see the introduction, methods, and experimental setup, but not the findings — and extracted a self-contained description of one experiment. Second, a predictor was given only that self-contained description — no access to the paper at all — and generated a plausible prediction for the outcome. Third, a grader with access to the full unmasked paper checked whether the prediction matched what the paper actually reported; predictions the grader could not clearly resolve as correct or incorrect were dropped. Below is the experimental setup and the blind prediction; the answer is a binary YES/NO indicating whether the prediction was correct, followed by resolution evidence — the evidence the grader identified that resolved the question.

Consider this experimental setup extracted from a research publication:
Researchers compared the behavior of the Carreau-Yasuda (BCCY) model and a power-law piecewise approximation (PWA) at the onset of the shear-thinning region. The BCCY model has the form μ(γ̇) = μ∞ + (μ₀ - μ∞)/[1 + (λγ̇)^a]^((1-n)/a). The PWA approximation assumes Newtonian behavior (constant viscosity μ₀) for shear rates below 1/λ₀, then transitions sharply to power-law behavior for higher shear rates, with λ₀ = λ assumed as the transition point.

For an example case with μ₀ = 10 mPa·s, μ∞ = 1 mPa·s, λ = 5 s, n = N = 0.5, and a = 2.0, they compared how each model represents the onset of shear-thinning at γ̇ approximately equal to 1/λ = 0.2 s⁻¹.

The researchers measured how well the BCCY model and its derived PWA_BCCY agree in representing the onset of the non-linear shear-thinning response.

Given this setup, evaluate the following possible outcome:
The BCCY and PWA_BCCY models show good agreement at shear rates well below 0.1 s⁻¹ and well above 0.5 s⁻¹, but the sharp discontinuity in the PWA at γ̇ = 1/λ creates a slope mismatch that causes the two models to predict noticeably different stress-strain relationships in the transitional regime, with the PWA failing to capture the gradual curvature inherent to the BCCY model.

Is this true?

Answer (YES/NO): NO